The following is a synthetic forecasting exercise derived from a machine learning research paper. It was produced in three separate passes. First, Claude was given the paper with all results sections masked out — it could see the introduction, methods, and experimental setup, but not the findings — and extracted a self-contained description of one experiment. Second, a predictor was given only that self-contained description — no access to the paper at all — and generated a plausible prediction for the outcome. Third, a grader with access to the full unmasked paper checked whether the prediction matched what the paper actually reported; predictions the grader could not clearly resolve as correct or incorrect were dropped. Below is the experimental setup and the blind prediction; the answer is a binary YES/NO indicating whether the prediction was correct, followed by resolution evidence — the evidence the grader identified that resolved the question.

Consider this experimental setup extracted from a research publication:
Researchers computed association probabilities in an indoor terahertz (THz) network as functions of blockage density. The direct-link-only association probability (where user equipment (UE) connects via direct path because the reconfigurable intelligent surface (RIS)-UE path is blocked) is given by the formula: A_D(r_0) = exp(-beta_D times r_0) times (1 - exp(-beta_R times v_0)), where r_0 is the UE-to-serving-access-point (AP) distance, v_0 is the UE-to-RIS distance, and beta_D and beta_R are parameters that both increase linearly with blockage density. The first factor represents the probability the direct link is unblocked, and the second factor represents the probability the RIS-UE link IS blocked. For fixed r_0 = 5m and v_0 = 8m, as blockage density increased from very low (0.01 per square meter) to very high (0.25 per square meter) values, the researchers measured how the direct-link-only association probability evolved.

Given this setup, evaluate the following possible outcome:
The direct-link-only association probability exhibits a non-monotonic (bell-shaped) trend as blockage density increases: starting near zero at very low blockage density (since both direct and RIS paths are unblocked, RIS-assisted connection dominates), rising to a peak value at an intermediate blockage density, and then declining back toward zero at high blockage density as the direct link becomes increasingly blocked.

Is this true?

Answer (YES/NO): YES